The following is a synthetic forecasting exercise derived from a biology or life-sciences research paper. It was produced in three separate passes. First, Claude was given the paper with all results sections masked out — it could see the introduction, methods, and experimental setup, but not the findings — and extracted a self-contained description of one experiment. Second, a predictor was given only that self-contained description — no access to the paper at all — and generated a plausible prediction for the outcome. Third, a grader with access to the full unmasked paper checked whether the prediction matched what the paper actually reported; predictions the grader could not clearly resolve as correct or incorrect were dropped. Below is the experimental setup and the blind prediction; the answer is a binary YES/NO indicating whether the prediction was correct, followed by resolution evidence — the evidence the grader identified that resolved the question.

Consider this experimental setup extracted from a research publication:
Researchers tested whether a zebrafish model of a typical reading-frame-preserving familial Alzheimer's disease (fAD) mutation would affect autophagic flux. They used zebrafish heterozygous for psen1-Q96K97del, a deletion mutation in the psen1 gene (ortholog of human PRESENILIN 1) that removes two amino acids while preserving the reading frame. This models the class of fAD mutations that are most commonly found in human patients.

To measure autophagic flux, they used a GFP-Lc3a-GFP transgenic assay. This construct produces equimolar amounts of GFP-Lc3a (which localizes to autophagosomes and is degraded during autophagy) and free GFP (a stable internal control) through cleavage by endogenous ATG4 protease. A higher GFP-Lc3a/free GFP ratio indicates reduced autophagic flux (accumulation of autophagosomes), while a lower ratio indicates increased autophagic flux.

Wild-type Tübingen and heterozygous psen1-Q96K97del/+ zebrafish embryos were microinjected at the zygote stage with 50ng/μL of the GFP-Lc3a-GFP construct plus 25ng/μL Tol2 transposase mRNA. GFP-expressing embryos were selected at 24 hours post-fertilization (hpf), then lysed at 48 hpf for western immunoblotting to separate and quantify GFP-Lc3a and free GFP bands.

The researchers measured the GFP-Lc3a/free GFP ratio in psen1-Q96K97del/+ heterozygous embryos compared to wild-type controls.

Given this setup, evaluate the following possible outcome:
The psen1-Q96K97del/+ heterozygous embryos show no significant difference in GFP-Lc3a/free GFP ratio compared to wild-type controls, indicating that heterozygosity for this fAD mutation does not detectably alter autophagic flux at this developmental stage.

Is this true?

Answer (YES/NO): NO